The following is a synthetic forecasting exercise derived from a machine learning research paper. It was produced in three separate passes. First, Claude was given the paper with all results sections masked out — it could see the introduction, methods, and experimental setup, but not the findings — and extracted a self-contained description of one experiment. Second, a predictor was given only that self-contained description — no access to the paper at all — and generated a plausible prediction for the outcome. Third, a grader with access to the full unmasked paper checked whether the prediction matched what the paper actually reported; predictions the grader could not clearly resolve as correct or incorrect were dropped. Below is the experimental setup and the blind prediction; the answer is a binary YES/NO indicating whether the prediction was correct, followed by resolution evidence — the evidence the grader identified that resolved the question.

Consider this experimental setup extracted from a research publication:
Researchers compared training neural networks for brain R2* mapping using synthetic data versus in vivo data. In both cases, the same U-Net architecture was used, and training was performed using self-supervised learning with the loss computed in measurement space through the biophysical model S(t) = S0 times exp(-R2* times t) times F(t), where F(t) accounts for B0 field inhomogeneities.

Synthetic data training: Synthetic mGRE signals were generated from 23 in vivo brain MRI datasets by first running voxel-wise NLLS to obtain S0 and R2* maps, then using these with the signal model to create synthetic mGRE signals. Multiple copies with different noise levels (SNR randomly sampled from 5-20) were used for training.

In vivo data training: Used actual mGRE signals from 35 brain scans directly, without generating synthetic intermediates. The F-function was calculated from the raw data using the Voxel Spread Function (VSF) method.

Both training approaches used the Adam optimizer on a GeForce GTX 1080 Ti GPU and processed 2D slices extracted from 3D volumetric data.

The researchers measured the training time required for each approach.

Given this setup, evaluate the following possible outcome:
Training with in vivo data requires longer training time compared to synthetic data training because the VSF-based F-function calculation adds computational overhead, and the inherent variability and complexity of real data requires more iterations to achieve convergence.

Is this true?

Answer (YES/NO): YES